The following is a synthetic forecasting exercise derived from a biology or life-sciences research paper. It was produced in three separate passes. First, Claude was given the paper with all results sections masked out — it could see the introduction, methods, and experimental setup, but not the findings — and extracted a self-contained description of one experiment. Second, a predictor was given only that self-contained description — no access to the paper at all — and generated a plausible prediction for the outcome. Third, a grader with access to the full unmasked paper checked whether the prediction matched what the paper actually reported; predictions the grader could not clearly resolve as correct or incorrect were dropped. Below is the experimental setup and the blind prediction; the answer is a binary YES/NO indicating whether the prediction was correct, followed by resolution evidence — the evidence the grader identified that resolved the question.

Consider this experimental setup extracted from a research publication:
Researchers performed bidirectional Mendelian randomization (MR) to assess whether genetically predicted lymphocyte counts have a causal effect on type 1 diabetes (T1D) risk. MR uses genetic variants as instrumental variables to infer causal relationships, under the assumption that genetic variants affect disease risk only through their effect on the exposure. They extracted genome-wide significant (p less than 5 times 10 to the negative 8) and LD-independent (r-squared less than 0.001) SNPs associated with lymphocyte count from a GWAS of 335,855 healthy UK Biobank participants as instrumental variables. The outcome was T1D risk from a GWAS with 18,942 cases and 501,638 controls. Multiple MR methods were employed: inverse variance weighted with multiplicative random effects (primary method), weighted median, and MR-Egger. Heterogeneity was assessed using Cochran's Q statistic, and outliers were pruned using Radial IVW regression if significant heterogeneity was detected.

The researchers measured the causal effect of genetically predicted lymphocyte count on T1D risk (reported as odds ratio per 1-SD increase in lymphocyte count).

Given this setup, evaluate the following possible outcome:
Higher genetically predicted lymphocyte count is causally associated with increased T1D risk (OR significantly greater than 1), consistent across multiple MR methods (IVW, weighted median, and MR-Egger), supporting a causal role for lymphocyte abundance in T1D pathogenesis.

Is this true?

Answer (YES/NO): NO